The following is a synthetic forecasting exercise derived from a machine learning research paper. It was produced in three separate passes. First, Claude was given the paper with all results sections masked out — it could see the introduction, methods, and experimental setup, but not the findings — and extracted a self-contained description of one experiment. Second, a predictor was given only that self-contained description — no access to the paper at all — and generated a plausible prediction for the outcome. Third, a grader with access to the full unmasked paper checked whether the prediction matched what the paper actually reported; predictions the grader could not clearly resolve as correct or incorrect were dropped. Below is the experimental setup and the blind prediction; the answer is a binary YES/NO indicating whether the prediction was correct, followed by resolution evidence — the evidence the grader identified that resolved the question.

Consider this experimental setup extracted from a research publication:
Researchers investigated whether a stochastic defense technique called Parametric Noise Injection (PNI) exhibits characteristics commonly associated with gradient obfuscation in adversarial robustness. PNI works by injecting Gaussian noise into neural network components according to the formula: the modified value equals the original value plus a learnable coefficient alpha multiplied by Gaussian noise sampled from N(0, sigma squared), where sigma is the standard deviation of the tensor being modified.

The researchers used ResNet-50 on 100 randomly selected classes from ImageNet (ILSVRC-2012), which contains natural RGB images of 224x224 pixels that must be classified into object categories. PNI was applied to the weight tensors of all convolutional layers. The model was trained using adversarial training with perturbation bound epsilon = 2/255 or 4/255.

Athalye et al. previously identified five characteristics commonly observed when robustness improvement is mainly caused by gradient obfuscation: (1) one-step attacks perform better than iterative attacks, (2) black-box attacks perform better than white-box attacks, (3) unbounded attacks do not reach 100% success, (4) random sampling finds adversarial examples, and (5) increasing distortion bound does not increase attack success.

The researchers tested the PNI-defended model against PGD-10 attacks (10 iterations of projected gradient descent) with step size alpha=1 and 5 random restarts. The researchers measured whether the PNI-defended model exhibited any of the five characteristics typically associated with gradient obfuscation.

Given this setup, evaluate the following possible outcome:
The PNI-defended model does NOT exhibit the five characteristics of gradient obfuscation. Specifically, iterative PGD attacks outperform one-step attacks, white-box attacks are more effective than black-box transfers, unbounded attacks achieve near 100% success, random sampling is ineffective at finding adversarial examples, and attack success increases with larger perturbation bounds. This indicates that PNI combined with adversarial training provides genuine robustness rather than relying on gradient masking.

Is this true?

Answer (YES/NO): NO